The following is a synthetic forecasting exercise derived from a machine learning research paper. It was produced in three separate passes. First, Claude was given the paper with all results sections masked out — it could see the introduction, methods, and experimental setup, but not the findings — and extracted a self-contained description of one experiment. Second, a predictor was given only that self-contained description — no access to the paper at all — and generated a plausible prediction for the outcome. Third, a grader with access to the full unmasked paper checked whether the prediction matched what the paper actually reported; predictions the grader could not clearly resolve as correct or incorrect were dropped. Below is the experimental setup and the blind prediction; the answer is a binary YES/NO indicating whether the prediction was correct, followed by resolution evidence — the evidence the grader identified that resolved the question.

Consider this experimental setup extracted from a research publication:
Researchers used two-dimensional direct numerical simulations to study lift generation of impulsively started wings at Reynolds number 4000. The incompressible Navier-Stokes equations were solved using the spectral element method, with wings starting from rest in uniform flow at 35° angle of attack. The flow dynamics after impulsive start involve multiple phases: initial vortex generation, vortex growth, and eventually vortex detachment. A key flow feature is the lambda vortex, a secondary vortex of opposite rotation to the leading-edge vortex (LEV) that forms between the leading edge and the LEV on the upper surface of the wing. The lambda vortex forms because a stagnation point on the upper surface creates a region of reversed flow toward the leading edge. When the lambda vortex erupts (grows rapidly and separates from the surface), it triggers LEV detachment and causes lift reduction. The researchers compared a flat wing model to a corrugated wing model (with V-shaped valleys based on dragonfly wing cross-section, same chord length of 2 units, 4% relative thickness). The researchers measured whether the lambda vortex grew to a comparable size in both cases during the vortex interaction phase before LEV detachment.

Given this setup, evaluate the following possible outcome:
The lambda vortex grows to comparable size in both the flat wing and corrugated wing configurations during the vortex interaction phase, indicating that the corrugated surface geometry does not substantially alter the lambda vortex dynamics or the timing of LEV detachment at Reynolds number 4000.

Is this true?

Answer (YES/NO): NO